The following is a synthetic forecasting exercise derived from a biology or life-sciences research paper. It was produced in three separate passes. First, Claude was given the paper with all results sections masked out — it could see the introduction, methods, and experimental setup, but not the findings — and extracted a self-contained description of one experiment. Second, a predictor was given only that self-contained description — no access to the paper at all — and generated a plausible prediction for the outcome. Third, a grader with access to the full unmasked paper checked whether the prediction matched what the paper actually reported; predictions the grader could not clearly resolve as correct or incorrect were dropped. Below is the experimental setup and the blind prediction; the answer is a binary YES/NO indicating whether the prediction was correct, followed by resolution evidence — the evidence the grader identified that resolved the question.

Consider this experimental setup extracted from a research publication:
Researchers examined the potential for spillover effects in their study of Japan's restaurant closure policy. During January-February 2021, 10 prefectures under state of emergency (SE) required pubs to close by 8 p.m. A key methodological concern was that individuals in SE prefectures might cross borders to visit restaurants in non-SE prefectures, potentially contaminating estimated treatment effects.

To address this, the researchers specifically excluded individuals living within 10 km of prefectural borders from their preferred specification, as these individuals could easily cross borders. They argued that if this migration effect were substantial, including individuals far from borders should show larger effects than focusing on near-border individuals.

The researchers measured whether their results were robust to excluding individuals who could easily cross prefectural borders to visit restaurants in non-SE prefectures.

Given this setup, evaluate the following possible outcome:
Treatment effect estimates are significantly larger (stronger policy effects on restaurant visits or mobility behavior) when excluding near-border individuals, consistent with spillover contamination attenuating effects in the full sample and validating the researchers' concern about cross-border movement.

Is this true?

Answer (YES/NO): YES